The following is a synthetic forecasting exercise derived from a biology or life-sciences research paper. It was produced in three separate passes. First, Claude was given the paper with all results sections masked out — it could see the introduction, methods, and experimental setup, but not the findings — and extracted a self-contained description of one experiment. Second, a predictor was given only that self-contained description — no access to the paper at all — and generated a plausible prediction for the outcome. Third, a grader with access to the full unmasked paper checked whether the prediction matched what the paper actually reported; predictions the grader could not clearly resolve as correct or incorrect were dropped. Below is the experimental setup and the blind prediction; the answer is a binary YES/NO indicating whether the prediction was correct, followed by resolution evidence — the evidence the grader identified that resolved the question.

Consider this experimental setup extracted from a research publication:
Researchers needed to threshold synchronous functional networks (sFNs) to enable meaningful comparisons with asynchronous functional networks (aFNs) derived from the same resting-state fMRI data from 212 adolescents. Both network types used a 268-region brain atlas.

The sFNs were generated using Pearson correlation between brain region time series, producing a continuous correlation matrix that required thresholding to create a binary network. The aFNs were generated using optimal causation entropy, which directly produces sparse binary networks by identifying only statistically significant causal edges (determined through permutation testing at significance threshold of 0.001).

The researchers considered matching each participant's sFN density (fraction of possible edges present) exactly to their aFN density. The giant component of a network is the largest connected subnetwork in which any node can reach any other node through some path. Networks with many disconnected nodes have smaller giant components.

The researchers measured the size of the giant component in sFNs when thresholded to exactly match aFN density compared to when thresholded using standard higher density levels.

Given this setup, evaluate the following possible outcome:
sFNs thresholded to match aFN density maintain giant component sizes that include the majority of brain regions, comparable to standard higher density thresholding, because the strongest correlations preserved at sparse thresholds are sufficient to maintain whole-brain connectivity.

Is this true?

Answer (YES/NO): NO